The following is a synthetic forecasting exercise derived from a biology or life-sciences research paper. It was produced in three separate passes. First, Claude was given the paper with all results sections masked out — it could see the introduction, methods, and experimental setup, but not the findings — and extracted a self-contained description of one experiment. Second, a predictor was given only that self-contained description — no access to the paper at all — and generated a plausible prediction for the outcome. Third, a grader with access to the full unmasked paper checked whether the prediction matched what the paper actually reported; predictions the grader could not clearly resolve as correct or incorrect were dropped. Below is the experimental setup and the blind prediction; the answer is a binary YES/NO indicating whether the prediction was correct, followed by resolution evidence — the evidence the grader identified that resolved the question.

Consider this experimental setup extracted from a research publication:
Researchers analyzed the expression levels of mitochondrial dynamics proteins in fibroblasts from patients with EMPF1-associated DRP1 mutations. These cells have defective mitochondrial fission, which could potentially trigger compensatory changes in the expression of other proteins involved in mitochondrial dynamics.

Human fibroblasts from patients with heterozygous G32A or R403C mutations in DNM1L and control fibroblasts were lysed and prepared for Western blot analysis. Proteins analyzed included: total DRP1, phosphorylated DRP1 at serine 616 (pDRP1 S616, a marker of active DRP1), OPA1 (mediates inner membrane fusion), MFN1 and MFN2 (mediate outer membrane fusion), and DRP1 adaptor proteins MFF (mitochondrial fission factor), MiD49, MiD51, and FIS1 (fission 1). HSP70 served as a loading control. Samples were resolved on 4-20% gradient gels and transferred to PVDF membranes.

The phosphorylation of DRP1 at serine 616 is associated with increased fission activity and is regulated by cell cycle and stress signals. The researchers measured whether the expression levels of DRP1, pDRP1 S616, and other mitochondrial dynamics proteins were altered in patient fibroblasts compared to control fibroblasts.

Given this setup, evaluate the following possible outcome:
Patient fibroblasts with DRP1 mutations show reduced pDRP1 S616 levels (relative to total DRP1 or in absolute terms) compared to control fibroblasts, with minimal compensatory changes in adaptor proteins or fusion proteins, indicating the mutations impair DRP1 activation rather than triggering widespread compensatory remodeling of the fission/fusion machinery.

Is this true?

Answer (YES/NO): NO